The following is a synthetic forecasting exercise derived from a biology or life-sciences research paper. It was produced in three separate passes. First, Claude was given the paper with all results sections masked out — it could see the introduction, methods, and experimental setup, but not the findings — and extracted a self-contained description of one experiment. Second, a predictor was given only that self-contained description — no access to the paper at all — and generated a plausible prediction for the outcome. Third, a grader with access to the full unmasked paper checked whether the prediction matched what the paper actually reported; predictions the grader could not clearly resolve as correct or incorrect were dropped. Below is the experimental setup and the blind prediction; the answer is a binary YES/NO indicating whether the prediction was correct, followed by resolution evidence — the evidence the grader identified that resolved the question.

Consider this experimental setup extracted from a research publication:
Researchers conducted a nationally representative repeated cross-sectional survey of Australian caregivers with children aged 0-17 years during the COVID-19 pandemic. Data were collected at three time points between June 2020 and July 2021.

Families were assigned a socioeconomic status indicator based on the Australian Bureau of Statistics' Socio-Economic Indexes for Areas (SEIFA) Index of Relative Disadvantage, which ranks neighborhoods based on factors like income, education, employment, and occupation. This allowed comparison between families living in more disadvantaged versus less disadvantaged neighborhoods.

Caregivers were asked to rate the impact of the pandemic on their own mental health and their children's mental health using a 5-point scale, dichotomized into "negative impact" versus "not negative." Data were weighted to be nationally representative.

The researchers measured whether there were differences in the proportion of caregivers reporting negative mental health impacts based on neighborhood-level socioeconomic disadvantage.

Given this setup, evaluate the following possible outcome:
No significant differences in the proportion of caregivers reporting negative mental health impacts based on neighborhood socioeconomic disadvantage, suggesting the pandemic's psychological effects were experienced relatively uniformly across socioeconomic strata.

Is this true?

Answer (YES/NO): NO